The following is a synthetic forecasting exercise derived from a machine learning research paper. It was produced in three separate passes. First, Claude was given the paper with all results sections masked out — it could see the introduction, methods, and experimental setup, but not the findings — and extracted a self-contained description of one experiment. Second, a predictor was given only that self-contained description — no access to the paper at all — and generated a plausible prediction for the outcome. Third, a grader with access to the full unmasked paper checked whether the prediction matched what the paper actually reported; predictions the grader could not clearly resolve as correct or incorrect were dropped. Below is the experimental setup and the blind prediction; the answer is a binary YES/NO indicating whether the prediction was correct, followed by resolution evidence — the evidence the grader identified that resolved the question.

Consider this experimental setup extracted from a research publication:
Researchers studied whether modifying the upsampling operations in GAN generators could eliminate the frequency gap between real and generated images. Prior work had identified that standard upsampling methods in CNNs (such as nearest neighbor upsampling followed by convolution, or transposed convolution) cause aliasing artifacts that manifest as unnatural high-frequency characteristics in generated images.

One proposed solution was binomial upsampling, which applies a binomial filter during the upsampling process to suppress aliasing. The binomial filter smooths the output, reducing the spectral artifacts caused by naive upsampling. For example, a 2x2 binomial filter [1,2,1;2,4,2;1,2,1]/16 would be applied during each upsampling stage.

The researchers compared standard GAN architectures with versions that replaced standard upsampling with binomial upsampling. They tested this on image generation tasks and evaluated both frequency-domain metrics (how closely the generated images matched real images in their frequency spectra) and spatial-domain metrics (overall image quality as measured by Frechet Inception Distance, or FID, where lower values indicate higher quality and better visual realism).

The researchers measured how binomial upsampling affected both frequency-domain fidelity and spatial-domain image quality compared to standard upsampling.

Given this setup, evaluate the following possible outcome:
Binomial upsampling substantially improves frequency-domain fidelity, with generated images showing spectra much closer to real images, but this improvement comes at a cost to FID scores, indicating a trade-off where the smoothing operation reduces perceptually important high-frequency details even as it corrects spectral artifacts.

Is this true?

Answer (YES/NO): NO